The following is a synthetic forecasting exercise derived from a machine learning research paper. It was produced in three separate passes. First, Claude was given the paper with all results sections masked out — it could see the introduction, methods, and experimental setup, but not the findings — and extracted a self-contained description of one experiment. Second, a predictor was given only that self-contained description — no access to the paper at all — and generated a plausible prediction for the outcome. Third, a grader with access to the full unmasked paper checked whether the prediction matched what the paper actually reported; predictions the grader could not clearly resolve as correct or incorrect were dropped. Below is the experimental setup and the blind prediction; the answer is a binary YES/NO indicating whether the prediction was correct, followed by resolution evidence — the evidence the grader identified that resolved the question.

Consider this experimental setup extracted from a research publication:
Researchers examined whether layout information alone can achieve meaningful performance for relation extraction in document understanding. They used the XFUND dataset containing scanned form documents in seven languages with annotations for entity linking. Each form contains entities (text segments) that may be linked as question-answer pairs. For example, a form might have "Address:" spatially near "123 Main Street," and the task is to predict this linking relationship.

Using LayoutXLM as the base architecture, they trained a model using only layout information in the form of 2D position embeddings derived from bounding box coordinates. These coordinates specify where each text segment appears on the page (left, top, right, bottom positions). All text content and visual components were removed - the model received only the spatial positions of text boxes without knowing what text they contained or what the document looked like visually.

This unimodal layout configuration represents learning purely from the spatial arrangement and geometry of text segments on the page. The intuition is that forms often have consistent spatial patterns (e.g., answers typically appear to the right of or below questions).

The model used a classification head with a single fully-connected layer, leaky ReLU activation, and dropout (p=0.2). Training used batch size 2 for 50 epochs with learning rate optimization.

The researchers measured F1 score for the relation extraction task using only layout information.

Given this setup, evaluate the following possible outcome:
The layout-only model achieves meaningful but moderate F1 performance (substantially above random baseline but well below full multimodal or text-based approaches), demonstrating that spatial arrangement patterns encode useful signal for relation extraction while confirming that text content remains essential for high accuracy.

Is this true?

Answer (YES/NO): YES